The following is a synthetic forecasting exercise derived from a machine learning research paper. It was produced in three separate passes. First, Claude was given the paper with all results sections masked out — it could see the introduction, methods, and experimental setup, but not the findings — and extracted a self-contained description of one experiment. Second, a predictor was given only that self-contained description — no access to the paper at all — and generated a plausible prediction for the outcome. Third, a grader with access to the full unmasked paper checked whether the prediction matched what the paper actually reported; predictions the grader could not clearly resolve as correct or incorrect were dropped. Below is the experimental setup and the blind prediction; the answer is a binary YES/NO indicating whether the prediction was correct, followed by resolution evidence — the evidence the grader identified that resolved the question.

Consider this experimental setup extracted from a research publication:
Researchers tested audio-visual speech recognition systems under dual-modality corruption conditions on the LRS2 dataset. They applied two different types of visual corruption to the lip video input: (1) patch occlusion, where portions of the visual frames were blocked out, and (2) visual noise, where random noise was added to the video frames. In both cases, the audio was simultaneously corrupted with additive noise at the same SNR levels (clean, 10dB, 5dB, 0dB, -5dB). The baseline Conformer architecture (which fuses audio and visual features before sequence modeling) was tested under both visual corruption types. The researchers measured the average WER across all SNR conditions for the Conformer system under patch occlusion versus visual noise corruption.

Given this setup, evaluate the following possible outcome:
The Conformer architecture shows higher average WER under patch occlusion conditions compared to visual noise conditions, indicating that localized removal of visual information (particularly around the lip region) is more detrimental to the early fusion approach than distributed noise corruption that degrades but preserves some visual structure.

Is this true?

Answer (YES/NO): NO